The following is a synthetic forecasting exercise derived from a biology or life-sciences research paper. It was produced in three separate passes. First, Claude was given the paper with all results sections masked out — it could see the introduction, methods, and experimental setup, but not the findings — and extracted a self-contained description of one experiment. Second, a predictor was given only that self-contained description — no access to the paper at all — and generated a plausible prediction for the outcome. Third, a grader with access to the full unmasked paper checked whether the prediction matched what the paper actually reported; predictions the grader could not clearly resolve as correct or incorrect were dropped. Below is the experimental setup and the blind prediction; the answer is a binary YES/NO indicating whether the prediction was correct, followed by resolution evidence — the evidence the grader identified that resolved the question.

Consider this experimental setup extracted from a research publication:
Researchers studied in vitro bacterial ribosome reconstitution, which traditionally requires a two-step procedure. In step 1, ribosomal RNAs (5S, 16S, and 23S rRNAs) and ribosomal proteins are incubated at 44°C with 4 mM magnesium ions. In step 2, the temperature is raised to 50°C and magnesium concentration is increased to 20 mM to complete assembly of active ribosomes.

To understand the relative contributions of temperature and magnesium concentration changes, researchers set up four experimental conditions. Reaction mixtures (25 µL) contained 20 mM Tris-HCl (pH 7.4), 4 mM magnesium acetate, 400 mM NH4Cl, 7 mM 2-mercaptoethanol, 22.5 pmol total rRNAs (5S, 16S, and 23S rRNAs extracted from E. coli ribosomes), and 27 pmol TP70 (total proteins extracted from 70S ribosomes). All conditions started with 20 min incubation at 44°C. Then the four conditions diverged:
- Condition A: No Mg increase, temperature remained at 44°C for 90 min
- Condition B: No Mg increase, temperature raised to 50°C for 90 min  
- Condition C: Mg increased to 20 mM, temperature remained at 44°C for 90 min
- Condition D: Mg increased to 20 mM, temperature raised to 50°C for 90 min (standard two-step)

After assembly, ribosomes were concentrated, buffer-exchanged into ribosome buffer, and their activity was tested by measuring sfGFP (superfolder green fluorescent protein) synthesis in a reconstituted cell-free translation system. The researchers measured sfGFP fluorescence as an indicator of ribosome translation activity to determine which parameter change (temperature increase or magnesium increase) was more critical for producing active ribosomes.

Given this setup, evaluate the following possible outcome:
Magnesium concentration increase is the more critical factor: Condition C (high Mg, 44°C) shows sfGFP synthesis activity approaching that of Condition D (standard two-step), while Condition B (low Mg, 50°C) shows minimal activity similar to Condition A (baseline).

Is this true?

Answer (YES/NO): YES